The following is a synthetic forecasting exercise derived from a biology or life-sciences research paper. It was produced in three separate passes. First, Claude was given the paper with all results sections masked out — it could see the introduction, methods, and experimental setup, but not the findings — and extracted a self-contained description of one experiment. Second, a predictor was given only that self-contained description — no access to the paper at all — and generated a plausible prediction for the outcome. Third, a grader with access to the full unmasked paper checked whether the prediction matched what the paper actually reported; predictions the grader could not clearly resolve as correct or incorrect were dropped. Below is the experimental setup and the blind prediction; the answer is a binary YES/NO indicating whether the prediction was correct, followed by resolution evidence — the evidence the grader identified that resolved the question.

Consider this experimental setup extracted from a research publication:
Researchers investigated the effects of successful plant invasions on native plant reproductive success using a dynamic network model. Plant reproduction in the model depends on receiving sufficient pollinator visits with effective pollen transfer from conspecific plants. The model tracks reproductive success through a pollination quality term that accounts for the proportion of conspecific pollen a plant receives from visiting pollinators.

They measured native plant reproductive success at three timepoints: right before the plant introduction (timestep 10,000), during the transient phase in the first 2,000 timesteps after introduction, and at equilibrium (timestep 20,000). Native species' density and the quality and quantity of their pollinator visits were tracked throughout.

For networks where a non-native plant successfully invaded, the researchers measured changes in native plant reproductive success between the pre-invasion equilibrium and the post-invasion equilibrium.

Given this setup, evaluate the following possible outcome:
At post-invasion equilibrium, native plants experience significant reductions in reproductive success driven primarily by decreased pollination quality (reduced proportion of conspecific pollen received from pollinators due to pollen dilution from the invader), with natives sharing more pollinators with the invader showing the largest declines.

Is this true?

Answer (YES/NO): NO